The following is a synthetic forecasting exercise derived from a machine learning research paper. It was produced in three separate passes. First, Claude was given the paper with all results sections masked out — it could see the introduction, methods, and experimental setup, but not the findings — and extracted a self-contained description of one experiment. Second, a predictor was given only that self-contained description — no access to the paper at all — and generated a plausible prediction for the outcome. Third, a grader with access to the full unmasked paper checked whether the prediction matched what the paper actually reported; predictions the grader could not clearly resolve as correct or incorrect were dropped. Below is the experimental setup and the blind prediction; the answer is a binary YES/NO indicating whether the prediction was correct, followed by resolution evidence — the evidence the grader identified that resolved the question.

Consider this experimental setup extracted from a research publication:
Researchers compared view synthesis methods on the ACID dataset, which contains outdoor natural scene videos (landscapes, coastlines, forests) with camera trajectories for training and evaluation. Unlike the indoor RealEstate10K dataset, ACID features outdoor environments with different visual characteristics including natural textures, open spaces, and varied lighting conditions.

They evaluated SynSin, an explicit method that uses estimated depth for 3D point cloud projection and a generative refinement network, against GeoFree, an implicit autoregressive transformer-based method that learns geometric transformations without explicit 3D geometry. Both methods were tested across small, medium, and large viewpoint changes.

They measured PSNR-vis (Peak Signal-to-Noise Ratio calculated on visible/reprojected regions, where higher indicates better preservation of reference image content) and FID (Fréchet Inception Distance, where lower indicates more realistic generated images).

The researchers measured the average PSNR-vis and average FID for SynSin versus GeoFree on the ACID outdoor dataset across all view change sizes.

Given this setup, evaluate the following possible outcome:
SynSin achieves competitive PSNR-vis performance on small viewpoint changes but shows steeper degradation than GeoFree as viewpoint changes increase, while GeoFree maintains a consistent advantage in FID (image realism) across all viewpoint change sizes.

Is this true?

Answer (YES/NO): NO